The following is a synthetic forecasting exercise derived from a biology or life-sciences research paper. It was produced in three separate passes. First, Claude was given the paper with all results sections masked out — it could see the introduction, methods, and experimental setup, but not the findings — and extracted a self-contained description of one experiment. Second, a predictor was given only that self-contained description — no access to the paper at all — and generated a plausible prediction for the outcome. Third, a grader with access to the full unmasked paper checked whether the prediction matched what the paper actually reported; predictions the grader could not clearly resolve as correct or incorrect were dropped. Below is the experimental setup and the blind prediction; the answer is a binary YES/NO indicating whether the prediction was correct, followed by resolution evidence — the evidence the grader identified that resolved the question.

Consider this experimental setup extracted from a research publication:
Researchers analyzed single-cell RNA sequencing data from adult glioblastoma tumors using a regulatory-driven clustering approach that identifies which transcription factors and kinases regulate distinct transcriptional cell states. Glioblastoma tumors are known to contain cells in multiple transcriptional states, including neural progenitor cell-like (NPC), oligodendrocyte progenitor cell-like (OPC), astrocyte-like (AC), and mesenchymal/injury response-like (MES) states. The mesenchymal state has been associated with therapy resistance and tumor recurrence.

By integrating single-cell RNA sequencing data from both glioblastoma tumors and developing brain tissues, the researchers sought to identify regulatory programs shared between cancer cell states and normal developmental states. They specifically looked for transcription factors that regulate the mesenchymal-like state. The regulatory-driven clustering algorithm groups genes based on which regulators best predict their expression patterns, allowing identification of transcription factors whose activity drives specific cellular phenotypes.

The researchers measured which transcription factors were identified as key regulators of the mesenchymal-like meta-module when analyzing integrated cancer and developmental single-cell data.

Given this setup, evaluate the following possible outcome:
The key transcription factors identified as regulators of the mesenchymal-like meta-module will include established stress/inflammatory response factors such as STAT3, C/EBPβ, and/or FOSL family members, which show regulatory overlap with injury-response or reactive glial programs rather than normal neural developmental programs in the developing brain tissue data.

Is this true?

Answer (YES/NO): NO